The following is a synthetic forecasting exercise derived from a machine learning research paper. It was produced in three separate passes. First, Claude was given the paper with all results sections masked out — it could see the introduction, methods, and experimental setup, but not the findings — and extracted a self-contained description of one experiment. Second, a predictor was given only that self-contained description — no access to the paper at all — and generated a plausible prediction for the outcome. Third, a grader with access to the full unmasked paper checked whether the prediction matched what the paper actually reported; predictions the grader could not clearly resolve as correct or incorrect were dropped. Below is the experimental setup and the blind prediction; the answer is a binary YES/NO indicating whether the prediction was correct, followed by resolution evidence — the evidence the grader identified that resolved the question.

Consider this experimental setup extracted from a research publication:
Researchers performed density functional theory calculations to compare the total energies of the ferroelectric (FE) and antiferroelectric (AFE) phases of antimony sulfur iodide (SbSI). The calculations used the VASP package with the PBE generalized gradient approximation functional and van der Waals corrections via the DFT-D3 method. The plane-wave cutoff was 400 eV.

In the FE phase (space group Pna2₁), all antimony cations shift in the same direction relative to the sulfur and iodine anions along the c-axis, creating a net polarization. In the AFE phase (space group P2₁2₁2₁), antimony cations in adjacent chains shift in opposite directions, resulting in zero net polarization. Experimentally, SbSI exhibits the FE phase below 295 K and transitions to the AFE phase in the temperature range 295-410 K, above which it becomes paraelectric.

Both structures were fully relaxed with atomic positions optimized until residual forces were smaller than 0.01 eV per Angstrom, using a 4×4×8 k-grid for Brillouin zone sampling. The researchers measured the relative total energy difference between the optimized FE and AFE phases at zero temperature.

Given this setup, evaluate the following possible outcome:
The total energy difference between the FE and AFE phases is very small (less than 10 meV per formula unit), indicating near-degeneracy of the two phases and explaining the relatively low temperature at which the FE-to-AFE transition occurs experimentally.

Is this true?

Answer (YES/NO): YES